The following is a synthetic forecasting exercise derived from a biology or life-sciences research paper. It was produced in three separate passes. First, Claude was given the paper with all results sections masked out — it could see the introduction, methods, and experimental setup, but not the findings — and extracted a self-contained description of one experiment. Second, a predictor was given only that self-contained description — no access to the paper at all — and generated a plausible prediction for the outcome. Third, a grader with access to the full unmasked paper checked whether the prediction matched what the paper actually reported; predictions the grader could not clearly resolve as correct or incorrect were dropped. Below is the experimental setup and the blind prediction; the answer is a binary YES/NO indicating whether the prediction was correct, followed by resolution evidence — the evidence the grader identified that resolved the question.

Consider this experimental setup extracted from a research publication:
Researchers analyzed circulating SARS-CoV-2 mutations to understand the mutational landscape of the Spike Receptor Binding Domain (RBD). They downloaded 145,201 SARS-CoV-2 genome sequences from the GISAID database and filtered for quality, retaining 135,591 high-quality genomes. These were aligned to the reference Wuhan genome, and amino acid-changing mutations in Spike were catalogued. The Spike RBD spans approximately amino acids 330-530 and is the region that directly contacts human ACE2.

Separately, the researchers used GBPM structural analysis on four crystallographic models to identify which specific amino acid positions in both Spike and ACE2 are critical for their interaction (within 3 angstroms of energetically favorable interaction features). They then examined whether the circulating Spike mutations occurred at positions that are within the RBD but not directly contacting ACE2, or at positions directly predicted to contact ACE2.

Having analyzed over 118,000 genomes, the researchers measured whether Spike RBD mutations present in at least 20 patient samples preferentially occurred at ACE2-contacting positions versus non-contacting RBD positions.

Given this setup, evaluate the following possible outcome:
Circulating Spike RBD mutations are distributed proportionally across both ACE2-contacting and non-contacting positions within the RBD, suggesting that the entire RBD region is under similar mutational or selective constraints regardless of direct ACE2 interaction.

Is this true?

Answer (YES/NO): NO